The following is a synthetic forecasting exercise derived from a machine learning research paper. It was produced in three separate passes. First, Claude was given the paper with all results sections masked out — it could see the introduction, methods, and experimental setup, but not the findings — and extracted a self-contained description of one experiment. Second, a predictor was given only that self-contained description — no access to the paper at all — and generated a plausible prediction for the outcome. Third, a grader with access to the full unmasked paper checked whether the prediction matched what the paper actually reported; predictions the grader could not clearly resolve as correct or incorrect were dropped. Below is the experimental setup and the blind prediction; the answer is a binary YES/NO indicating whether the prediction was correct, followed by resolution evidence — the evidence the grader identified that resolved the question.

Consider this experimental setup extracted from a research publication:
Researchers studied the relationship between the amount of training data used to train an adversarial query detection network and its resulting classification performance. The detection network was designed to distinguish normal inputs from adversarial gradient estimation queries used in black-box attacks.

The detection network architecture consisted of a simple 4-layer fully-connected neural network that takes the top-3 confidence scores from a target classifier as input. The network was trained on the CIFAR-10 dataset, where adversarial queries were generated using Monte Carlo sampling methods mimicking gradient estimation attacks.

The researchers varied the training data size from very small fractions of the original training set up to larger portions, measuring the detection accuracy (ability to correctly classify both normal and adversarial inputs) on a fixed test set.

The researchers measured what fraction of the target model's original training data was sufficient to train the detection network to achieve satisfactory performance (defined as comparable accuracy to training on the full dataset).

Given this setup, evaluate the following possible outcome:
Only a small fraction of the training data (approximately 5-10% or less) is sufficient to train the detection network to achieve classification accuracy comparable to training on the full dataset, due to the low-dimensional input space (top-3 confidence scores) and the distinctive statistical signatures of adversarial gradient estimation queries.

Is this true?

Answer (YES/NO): YES